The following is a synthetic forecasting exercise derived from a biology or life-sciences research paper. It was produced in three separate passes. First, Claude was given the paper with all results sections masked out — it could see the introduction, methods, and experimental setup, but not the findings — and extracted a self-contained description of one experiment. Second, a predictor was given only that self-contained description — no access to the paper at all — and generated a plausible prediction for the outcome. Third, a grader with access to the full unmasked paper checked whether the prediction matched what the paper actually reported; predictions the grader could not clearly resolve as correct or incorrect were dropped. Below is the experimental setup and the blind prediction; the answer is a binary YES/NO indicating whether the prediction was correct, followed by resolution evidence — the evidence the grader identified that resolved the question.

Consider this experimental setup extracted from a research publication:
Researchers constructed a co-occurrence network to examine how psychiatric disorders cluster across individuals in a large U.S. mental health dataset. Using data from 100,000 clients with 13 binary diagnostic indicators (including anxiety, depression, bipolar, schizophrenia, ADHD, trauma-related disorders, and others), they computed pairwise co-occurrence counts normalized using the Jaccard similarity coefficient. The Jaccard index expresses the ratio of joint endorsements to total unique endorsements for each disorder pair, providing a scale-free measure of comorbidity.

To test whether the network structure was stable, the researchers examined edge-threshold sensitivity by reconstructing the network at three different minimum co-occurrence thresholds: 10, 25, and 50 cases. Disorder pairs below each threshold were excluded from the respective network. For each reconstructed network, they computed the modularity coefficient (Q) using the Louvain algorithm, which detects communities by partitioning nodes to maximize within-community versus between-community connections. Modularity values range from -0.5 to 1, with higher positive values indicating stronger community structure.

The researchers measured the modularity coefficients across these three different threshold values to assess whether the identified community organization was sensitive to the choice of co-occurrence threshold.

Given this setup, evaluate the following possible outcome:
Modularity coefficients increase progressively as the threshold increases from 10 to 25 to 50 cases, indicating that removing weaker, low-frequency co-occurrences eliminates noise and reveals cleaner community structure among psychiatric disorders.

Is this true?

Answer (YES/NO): NO